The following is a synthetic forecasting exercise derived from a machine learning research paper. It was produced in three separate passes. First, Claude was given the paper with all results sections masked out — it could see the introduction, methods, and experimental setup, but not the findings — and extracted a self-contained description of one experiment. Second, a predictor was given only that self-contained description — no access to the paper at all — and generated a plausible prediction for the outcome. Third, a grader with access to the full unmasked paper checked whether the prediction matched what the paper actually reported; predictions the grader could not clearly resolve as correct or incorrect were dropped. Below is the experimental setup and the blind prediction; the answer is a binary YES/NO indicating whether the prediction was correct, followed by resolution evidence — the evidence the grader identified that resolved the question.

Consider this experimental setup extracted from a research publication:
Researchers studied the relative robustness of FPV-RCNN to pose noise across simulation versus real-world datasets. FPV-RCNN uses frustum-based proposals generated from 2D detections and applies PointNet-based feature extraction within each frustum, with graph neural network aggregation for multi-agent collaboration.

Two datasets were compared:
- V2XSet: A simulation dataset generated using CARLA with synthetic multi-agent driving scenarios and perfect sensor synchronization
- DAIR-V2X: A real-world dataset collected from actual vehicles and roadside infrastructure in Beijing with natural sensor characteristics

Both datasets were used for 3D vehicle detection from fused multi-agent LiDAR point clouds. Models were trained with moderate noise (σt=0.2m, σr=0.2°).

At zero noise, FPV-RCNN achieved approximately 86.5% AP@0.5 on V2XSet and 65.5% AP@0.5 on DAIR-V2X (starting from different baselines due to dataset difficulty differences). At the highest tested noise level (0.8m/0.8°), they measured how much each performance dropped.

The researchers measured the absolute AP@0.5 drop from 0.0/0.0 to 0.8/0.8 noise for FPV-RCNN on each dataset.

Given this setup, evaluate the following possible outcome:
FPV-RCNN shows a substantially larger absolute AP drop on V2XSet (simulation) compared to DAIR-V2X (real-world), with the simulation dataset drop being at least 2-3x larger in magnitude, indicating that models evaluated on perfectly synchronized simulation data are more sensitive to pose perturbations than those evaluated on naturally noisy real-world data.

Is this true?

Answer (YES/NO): YES